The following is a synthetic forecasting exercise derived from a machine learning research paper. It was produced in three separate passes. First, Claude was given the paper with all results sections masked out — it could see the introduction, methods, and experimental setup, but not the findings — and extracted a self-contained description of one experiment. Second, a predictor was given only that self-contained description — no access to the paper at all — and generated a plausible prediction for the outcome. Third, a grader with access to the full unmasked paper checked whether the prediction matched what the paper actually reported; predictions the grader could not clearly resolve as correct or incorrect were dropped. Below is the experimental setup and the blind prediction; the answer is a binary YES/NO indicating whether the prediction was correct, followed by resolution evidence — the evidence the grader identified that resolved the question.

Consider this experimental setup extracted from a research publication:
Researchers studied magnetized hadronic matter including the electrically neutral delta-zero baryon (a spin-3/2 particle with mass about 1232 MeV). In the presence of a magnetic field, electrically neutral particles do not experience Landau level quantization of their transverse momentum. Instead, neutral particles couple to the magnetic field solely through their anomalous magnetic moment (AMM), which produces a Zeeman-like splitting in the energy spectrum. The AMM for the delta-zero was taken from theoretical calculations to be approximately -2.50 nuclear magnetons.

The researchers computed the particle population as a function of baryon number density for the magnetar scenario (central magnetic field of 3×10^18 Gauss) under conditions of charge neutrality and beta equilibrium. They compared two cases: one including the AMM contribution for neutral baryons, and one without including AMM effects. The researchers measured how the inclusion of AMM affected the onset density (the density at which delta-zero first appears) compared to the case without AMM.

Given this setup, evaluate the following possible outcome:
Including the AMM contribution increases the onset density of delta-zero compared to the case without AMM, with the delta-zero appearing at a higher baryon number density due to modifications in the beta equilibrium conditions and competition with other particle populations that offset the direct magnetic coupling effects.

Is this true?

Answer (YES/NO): NO